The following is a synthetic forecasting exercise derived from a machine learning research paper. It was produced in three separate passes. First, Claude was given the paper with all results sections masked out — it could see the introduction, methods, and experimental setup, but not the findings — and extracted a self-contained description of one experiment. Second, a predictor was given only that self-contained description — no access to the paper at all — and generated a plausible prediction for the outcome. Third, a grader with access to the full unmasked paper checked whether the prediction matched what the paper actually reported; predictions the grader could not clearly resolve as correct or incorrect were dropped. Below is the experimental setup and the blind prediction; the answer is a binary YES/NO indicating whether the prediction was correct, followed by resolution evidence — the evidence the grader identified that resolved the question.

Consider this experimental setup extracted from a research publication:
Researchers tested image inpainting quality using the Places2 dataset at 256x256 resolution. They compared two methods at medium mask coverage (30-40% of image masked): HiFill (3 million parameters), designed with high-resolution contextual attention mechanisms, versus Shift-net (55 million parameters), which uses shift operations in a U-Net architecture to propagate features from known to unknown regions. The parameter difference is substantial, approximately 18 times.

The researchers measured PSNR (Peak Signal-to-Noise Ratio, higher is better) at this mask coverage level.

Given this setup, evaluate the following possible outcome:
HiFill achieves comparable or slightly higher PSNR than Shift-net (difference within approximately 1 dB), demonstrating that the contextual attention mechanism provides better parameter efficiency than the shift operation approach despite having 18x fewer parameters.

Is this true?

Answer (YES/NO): NO